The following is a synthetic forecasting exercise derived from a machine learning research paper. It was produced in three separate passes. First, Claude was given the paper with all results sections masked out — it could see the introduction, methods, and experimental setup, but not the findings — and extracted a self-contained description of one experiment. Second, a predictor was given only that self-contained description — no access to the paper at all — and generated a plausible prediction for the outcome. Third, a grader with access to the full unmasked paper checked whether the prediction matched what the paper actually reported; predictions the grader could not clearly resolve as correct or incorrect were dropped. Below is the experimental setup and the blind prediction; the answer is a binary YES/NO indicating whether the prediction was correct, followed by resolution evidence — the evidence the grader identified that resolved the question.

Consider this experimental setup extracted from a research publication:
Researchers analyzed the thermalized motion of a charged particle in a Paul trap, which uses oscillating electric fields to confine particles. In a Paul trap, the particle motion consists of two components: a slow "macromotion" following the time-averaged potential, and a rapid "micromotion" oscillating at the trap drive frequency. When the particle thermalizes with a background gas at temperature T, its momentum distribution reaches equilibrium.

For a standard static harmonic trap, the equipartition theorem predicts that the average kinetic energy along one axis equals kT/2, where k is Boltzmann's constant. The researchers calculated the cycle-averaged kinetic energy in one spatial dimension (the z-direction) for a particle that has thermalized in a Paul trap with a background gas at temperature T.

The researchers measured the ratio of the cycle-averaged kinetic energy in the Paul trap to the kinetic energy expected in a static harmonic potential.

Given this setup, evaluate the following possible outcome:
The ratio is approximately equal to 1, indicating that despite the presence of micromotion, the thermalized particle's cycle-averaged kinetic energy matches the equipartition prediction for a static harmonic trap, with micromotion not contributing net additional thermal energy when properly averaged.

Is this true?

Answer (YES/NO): NO